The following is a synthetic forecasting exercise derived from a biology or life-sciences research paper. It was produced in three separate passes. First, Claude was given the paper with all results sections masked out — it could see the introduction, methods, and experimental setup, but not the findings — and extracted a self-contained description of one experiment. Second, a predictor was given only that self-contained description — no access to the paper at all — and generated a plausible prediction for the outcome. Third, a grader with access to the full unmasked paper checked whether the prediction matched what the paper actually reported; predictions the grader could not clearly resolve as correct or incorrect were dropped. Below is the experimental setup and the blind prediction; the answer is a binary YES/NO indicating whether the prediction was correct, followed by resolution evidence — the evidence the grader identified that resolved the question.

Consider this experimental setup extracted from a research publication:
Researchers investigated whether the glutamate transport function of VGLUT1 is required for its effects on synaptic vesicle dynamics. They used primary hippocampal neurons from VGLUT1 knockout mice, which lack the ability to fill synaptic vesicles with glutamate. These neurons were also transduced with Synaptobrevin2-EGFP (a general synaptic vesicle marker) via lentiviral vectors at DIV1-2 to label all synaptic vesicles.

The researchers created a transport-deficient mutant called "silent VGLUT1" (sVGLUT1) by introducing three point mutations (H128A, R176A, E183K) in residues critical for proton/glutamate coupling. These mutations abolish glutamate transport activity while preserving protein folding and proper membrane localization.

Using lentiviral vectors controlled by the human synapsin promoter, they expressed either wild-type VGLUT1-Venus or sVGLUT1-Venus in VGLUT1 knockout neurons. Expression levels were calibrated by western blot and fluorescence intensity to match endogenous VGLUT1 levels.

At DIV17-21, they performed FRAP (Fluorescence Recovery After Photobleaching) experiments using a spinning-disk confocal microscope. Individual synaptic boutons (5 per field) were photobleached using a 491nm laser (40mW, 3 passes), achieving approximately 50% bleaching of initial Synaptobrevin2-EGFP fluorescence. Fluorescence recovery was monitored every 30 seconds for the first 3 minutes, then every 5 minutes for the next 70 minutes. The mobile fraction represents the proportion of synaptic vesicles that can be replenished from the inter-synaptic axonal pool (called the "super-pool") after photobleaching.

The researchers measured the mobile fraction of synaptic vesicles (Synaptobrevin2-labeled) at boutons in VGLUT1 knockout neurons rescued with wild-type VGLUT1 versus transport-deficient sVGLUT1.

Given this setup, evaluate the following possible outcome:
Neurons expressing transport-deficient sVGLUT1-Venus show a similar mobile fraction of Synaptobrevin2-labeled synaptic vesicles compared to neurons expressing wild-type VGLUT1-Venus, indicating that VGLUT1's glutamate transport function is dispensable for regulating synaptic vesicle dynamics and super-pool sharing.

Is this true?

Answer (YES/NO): YES